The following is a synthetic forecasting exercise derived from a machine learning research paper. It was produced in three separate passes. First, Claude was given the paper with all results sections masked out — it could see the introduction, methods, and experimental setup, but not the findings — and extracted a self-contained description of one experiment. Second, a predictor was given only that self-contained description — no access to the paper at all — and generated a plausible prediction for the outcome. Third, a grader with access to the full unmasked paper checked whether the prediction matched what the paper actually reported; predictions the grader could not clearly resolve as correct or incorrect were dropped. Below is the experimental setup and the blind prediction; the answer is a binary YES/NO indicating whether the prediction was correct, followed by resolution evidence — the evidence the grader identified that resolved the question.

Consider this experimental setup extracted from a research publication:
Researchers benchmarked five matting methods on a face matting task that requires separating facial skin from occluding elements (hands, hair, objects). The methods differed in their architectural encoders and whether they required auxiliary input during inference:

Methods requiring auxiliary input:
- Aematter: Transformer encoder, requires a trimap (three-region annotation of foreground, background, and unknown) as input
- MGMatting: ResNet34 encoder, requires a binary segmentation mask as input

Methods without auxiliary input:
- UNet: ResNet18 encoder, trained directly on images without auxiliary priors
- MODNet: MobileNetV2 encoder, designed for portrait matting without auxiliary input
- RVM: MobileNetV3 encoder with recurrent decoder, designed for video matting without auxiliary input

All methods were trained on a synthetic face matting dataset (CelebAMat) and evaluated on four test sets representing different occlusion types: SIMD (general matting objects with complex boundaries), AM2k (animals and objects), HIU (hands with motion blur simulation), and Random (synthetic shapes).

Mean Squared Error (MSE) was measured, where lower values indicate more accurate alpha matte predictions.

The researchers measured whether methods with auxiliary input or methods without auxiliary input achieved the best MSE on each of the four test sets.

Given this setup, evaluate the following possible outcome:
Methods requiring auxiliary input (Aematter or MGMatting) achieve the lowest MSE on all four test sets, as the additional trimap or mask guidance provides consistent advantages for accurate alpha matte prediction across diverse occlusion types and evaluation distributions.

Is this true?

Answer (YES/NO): NO